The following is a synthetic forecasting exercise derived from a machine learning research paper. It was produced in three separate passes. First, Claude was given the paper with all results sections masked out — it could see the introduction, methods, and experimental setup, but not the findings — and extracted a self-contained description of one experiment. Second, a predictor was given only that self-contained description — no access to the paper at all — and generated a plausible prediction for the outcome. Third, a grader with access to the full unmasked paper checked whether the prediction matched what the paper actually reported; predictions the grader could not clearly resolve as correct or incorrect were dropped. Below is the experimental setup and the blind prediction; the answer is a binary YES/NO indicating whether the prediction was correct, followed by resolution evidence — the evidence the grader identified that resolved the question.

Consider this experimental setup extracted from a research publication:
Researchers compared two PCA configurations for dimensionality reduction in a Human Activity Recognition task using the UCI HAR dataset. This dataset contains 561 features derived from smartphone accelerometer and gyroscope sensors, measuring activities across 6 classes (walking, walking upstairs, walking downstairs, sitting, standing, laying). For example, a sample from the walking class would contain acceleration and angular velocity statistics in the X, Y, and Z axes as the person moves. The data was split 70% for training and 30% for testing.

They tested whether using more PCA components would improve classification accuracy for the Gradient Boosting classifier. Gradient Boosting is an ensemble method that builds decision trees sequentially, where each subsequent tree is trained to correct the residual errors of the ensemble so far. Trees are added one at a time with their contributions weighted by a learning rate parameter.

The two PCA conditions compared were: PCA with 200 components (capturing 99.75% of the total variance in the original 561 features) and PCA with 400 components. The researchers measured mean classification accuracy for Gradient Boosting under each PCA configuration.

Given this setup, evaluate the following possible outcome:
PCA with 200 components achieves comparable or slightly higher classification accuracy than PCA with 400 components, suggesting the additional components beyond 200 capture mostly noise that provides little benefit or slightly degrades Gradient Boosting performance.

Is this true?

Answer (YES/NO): NO